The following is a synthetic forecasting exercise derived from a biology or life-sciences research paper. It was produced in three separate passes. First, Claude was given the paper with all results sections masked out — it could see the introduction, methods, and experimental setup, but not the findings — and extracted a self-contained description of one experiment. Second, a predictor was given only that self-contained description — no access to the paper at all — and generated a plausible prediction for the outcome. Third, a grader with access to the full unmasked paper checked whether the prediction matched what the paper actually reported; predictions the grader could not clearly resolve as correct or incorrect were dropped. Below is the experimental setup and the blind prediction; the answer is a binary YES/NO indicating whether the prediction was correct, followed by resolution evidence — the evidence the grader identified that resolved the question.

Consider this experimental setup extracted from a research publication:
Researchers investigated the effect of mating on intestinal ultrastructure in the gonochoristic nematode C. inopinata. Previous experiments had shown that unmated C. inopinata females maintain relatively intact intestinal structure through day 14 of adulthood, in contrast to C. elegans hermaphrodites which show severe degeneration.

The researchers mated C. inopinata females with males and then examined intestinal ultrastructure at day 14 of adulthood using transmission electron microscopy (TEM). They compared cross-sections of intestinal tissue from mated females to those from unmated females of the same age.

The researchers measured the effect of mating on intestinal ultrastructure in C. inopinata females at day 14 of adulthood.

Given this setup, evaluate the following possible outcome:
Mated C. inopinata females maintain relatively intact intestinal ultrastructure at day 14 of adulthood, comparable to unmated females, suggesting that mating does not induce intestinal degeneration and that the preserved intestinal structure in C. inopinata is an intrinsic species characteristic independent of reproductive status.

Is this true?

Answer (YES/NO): NO